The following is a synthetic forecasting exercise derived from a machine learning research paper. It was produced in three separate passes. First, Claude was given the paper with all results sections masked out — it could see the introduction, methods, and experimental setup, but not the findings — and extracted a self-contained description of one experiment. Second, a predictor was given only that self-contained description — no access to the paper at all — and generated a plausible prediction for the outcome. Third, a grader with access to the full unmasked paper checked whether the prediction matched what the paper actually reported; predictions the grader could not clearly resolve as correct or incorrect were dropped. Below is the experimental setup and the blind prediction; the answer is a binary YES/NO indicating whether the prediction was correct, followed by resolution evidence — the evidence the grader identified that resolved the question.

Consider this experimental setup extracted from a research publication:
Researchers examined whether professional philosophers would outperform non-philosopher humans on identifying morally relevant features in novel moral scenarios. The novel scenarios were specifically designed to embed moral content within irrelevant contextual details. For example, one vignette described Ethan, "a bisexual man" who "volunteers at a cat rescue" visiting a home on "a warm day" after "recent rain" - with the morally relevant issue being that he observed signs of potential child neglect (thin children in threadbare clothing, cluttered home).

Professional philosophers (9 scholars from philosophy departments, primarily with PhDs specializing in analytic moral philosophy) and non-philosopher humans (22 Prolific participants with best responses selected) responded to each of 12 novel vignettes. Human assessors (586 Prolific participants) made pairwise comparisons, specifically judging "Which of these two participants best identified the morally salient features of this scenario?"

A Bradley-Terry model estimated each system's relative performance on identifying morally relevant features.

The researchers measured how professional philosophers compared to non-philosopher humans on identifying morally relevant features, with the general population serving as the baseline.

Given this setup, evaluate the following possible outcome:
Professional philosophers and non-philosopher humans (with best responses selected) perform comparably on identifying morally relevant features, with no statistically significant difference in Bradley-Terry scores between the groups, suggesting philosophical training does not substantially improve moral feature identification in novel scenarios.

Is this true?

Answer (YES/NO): YES